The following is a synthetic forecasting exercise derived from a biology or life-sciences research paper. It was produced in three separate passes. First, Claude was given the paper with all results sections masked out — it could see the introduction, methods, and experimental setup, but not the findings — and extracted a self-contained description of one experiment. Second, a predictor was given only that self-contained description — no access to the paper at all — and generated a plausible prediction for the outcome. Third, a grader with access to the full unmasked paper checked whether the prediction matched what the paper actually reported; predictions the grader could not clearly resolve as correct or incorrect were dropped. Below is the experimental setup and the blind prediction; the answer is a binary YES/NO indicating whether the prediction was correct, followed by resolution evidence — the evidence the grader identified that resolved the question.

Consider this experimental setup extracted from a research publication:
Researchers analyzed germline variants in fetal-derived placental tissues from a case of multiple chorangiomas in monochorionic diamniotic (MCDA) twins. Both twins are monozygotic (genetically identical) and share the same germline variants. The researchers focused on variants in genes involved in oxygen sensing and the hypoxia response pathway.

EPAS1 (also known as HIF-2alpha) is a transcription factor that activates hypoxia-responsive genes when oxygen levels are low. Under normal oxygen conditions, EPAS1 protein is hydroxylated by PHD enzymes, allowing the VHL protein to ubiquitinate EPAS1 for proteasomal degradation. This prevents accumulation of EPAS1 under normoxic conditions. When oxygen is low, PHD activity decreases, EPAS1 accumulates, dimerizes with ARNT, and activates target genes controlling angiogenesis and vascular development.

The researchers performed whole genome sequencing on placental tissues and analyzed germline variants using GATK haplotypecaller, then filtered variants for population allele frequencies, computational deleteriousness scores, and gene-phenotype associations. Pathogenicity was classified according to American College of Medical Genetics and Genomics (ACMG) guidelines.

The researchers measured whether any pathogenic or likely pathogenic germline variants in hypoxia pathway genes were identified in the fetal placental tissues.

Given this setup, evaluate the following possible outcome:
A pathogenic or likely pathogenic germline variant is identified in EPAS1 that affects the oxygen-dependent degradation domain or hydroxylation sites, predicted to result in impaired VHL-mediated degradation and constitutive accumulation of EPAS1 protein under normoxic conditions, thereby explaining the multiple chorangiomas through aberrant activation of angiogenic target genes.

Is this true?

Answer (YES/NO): NO